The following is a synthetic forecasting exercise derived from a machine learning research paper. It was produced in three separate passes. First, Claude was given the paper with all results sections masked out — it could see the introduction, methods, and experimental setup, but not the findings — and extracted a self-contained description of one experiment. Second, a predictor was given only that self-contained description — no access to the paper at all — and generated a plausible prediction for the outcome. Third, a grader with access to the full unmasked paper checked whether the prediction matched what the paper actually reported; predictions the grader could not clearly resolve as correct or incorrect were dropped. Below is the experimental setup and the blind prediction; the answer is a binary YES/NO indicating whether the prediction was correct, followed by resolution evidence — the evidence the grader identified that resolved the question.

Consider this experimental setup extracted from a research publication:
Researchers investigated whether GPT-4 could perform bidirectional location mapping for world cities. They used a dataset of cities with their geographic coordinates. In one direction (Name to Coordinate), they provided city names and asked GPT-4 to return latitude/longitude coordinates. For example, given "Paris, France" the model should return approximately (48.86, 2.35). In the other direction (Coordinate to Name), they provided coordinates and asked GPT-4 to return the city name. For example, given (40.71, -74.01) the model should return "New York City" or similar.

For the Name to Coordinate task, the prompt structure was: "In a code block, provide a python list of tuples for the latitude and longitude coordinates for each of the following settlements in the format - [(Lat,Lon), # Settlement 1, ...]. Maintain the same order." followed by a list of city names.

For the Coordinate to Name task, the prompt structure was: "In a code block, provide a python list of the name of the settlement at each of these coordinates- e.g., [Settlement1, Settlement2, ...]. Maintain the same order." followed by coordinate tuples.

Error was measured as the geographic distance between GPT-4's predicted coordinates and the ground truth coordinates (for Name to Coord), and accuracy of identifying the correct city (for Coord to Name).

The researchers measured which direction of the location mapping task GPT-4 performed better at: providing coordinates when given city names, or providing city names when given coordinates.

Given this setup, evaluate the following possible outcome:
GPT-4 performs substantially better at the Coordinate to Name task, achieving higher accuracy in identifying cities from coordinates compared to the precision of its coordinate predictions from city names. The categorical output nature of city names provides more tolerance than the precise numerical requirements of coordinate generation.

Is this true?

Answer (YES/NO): NO